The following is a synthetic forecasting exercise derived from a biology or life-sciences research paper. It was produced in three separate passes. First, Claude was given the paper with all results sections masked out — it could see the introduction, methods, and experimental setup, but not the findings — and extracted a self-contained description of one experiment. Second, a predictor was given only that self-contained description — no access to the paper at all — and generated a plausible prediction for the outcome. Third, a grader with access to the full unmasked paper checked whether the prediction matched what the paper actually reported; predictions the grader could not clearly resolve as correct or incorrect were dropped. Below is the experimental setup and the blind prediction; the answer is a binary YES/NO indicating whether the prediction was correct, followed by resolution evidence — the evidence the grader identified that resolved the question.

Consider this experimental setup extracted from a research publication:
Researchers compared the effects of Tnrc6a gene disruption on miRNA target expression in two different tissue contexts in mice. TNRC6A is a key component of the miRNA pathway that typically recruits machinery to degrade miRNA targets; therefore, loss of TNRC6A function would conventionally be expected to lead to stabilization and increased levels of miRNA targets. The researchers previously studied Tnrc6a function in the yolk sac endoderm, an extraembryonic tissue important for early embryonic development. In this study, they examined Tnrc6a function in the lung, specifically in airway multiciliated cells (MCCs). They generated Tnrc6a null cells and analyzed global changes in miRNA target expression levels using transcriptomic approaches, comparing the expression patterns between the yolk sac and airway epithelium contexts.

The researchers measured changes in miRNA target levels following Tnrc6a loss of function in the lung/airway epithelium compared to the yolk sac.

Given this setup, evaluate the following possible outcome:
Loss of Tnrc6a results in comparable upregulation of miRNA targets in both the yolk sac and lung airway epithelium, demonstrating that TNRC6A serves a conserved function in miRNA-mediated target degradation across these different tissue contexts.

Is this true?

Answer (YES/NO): NO